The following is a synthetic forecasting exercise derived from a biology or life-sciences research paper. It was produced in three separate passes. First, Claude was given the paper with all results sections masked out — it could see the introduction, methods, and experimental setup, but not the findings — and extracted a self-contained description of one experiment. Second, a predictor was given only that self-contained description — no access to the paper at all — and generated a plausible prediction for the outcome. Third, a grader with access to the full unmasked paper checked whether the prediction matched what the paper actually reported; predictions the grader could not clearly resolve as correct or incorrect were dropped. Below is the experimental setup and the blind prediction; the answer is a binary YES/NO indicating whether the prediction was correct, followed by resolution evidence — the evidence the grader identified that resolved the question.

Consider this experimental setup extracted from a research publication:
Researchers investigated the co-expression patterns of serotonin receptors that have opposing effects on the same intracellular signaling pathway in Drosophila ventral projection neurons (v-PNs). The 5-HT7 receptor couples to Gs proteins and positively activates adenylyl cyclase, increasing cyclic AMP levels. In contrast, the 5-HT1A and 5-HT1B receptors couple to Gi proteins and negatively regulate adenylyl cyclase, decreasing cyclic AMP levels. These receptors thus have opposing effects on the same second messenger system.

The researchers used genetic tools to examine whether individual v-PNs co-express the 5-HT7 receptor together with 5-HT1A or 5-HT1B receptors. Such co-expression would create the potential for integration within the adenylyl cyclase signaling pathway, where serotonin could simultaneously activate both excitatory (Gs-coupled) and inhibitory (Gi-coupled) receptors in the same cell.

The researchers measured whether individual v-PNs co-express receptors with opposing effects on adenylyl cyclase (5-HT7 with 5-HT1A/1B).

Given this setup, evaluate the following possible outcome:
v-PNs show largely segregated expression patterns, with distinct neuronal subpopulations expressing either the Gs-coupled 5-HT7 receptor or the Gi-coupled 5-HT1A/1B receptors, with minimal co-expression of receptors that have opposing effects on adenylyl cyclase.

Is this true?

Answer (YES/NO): NO